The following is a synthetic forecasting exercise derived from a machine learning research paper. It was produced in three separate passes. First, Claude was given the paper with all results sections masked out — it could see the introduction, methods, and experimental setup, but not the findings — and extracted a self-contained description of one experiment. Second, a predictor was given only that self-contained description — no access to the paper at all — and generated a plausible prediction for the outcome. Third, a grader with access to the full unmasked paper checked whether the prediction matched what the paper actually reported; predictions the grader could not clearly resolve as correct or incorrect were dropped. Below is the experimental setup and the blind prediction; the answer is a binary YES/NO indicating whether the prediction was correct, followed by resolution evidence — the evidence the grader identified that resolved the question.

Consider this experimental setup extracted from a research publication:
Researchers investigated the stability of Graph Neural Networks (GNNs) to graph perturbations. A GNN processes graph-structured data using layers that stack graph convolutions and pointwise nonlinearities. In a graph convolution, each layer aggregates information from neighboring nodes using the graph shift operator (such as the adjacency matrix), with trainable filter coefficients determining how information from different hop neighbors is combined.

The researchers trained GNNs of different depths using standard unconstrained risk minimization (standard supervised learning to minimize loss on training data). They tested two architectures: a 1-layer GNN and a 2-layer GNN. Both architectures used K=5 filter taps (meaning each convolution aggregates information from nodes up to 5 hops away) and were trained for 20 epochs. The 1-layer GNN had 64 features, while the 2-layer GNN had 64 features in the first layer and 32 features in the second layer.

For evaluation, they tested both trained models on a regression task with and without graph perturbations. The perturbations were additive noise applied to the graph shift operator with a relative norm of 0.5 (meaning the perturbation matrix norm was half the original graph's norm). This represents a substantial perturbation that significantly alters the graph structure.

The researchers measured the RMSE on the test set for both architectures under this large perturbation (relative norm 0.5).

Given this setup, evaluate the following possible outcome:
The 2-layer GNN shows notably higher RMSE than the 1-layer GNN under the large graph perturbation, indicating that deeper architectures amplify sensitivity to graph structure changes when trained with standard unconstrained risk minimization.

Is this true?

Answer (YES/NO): YES